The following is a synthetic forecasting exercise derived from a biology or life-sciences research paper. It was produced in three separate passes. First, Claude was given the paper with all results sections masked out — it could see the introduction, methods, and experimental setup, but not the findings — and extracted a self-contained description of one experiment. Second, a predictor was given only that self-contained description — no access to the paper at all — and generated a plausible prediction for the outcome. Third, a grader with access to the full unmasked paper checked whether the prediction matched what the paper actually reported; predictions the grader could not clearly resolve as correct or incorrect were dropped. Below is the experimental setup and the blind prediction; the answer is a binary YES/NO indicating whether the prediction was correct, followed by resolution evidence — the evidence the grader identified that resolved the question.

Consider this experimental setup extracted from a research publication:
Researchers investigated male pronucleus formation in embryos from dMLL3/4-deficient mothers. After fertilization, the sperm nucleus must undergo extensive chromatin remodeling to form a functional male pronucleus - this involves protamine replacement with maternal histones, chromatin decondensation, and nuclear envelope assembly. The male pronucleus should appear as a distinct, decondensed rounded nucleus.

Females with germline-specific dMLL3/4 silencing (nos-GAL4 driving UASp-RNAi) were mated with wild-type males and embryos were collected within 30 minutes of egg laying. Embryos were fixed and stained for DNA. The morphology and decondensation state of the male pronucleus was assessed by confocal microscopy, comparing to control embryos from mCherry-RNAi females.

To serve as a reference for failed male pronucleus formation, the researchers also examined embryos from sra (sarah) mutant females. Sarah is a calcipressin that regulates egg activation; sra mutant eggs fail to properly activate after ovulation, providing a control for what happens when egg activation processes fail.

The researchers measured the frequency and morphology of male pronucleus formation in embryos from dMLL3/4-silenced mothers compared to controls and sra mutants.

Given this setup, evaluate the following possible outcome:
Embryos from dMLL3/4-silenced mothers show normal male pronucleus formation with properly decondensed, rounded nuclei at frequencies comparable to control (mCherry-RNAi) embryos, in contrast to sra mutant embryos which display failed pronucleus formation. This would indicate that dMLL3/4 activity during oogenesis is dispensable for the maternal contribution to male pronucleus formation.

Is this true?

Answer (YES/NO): NO